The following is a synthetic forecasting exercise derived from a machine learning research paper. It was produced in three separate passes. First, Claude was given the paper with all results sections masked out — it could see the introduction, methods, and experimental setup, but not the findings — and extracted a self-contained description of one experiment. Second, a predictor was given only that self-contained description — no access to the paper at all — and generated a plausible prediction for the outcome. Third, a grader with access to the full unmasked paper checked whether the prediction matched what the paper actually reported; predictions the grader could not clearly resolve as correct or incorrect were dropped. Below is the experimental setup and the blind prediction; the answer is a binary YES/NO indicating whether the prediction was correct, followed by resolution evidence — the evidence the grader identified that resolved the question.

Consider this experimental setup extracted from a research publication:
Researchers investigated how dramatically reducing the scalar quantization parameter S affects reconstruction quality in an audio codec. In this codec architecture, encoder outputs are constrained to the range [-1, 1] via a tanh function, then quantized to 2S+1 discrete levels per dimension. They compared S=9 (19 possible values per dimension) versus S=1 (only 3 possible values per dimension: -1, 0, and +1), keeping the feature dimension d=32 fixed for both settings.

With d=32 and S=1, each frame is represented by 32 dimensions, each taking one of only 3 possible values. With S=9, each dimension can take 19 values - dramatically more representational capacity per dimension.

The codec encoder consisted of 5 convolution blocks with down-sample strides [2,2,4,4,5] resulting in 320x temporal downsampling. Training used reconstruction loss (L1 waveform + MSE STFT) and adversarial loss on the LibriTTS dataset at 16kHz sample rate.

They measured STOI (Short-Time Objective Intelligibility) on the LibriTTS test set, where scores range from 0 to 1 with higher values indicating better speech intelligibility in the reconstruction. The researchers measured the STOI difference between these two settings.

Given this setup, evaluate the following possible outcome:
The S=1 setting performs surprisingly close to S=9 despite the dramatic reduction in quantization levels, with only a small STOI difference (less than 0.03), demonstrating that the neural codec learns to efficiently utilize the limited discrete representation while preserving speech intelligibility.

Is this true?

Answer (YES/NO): NO